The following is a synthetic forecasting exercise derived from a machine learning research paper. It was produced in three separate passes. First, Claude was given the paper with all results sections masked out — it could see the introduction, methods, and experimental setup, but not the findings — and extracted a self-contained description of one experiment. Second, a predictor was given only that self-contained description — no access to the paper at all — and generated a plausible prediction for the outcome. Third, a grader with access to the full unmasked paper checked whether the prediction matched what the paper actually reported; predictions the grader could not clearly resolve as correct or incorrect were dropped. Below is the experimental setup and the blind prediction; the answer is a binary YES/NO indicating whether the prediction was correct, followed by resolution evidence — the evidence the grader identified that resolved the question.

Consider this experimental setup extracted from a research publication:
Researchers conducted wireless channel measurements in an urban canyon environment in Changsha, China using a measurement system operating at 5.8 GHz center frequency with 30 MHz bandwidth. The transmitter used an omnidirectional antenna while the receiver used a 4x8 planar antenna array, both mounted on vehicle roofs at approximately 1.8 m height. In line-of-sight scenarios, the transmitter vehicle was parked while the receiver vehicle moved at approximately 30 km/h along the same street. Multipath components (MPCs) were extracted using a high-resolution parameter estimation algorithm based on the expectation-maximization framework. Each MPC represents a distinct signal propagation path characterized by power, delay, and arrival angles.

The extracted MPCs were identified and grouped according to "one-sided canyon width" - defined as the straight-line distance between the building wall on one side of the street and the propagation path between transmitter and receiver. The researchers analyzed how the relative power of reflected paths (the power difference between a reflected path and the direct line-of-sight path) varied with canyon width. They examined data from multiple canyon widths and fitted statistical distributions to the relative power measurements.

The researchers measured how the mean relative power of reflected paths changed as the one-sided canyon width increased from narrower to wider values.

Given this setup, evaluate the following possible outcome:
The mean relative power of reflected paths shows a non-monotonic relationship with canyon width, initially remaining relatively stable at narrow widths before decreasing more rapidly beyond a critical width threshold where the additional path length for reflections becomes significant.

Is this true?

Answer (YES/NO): NO